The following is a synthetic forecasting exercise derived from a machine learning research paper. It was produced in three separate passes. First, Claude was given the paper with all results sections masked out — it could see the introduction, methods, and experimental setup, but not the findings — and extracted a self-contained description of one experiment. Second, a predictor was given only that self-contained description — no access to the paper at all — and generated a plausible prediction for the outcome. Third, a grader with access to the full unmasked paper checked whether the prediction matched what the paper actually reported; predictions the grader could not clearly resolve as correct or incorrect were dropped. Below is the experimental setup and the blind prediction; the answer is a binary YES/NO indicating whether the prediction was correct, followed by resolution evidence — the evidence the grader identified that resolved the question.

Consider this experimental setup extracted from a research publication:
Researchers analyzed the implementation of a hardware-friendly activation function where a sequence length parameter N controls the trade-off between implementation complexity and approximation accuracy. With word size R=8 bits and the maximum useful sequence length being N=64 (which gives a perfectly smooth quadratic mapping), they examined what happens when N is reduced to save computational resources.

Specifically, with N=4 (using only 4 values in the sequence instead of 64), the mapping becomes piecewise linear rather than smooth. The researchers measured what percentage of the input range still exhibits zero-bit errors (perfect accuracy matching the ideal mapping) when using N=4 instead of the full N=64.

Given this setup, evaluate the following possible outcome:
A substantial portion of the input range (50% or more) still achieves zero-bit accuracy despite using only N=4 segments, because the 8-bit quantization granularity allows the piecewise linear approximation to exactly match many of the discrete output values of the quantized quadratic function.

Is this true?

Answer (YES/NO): YES